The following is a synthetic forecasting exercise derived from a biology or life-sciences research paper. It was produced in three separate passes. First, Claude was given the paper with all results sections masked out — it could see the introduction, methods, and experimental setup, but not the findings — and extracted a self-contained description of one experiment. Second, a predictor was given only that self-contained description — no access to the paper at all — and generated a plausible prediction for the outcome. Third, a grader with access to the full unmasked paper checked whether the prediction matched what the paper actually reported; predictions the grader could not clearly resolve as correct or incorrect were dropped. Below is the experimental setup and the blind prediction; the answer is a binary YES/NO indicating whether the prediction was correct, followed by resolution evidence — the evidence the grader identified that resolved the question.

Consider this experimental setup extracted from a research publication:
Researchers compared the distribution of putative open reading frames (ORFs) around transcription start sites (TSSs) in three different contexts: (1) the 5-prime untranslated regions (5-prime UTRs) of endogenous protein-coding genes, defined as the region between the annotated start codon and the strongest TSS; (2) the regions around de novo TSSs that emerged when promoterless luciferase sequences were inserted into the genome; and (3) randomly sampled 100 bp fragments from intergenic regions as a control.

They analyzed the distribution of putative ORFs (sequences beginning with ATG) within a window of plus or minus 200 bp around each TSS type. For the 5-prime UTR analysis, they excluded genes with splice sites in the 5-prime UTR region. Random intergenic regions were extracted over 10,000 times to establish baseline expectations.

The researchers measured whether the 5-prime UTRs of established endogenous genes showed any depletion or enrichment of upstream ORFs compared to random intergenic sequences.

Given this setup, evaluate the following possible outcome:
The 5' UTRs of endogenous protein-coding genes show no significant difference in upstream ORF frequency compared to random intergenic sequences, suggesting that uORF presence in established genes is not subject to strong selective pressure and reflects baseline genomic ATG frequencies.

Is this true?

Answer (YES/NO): NO